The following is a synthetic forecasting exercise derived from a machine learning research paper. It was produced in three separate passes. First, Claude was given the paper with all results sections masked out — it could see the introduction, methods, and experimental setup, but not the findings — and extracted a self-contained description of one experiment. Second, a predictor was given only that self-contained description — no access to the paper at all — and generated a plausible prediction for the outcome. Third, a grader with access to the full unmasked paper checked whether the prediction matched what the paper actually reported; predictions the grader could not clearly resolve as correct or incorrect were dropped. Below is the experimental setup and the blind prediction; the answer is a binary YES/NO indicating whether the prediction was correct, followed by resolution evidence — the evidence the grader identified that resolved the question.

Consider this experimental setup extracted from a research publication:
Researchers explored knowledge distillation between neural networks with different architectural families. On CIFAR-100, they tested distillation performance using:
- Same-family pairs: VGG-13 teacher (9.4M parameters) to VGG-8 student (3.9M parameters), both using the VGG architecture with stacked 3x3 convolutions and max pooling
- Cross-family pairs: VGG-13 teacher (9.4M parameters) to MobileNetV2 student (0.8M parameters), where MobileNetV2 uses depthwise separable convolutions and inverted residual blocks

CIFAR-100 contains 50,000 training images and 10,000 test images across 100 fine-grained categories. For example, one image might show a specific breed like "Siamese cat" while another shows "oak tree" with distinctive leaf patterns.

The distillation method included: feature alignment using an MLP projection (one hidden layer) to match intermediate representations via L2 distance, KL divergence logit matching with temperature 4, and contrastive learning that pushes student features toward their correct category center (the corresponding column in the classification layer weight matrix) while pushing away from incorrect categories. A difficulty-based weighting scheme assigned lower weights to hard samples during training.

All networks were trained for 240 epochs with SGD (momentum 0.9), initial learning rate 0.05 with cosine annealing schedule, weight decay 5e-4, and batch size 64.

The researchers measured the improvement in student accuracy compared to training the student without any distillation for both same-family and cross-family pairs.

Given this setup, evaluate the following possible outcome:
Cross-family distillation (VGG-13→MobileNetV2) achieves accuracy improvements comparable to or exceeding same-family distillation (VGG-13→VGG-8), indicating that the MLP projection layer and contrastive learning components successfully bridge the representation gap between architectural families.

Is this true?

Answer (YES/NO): YES